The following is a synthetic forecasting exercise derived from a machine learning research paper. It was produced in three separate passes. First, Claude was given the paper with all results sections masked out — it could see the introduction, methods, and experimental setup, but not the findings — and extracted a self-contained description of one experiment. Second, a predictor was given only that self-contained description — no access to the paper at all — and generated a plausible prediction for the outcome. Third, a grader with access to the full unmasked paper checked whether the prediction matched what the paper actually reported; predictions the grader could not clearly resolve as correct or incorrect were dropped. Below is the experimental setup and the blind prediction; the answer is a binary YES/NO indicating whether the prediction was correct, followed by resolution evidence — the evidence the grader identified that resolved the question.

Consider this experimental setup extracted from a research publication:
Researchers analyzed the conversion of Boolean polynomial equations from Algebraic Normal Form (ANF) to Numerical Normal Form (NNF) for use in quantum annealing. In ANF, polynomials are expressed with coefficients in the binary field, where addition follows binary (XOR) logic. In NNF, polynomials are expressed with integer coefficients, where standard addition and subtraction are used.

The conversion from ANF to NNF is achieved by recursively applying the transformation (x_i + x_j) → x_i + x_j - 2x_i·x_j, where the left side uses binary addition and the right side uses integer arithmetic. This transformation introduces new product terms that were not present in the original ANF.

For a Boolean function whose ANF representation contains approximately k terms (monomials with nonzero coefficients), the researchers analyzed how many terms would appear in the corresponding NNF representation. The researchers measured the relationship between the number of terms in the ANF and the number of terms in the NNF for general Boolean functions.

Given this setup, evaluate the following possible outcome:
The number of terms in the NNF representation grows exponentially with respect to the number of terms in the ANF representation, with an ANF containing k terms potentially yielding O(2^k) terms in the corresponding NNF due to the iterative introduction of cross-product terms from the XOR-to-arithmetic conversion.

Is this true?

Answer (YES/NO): YES